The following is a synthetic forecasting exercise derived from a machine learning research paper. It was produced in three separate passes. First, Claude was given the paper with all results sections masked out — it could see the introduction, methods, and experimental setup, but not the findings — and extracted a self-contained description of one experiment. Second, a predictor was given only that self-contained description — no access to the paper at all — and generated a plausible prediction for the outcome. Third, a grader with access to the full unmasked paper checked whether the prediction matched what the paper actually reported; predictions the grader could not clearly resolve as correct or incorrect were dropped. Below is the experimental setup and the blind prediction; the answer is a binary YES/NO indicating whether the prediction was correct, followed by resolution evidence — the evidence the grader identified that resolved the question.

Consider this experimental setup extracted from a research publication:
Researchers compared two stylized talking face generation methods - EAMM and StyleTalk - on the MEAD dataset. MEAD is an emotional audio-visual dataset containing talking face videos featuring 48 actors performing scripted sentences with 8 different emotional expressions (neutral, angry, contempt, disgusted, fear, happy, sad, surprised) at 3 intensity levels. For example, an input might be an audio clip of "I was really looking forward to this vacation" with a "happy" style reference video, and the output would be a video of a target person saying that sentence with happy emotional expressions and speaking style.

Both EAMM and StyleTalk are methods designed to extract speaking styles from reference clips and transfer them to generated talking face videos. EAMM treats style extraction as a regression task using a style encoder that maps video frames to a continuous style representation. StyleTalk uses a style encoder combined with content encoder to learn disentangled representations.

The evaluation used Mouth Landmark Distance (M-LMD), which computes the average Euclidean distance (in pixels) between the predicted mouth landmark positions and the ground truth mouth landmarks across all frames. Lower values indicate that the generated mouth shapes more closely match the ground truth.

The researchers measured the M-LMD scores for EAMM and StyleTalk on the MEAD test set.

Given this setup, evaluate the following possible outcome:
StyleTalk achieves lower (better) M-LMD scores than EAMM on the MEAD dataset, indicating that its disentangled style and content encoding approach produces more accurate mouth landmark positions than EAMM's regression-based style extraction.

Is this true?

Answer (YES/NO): YES